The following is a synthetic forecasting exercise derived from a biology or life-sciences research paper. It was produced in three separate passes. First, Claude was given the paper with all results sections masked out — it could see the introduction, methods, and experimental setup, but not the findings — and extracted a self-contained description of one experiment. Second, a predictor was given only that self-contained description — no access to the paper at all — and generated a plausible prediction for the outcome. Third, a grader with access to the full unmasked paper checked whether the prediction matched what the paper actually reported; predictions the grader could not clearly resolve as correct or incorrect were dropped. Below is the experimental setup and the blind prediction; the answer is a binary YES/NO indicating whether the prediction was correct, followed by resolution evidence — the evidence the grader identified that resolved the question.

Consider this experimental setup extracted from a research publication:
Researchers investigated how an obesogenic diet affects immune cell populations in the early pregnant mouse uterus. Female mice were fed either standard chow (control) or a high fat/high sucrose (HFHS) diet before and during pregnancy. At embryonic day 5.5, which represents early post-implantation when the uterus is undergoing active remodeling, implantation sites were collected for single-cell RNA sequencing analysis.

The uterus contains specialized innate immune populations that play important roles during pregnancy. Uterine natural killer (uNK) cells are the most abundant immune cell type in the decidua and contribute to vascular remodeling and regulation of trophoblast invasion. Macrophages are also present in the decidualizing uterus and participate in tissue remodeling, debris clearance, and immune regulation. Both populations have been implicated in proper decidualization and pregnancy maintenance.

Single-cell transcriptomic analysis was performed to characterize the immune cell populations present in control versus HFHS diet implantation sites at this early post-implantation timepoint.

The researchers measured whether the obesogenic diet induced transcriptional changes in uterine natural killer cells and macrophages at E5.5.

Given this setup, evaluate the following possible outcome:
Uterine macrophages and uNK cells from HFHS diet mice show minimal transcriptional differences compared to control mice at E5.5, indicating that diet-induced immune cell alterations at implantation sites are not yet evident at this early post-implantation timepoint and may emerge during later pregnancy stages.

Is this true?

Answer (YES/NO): NO